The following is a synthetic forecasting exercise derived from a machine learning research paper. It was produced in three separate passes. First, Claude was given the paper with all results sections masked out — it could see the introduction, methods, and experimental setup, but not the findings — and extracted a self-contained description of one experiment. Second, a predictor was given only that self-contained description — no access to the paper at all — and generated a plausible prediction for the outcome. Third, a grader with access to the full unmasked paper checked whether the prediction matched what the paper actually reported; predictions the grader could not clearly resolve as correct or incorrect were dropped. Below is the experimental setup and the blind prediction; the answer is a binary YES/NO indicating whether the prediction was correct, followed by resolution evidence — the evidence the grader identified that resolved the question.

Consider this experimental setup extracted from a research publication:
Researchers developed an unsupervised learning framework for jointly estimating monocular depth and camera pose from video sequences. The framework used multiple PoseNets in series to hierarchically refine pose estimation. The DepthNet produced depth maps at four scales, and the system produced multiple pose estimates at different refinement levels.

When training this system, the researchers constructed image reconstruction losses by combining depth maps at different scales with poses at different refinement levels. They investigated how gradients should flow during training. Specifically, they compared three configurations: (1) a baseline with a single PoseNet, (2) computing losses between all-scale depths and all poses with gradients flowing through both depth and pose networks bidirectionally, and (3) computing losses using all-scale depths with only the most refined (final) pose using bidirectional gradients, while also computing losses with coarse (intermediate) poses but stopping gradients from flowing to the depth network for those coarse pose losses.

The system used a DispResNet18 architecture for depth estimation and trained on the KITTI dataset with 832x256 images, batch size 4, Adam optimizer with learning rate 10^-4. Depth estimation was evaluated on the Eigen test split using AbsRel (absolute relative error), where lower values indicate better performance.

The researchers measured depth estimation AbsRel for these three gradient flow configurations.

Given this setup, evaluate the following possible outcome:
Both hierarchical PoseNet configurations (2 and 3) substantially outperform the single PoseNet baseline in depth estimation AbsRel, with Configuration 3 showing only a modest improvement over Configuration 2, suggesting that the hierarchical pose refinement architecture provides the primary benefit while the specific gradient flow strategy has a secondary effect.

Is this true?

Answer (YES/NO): NO